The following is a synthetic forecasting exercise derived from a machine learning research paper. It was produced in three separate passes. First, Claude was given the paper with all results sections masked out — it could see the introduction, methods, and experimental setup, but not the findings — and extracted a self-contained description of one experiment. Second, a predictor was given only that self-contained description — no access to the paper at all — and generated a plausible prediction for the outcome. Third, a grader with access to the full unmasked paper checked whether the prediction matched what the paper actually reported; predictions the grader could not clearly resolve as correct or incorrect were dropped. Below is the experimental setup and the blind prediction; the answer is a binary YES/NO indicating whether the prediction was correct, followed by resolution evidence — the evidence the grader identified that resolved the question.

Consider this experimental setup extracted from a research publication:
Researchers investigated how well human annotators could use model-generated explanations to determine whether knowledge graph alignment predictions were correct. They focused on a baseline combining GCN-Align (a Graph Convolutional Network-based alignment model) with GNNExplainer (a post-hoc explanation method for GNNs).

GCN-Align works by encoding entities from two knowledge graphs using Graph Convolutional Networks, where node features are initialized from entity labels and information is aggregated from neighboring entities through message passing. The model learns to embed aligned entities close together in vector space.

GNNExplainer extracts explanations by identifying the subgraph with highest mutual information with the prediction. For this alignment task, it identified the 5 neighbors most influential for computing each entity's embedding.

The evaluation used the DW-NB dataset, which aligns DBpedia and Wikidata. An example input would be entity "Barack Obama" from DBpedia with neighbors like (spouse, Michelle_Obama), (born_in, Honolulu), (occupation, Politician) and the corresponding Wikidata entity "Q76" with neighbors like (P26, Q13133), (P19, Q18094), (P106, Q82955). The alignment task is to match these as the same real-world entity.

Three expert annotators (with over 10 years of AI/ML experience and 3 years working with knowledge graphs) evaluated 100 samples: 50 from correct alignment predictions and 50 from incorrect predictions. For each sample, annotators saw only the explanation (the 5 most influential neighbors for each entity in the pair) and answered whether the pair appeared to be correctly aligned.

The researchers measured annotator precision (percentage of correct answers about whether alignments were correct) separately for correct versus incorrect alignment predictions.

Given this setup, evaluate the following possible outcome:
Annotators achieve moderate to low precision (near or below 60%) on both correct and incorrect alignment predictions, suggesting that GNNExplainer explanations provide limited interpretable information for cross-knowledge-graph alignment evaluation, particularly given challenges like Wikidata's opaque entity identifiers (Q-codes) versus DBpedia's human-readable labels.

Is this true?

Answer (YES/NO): NO